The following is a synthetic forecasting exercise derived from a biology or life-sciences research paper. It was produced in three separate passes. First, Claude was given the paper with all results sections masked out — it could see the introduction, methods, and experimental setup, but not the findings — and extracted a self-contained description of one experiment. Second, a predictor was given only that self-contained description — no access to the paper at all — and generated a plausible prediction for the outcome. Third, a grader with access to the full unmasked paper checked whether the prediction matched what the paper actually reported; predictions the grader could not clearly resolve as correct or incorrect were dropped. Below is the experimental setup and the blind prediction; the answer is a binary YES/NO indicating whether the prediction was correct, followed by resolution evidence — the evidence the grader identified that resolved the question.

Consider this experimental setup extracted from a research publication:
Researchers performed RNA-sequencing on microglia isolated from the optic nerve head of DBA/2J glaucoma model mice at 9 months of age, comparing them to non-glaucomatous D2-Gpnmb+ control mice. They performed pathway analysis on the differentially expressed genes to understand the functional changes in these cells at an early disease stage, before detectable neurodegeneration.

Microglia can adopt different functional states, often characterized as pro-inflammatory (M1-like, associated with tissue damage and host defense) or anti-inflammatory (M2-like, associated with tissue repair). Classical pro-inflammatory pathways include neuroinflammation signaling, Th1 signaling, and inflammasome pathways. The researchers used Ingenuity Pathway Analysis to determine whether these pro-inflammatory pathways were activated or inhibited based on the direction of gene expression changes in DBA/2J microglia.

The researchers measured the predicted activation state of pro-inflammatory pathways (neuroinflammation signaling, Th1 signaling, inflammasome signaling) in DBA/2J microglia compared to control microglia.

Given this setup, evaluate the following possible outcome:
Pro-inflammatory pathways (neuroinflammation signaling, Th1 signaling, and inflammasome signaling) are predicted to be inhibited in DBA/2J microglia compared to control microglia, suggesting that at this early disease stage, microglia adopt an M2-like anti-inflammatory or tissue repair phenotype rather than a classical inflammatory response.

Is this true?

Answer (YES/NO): YES